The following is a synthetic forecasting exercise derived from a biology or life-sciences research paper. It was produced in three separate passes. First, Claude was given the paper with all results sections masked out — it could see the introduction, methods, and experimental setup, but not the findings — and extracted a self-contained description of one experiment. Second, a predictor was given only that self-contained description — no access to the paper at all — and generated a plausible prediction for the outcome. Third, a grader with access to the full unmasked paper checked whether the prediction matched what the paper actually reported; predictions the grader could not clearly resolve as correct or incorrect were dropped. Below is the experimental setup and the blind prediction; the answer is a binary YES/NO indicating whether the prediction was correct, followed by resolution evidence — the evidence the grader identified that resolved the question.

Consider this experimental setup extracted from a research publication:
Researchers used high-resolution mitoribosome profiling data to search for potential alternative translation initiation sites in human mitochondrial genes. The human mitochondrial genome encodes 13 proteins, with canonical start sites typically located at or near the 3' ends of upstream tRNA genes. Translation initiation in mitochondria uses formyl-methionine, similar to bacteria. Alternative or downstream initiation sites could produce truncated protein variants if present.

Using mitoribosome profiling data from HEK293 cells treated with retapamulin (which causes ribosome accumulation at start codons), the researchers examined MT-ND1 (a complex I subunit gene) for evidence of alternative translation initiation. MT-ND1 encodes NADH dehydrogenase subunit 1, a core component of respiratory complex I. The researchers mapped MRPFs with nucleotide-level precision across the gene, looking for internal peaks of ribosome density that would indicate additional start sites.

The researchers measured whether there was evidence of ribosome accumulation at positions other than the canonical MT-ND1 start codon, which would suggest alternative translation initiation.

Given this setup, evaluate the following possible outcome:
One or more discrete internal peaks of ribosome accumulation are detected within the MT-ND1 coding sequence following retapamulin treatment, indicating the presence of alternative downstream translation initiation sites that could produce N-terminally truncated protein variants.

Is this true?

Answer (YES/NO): NO